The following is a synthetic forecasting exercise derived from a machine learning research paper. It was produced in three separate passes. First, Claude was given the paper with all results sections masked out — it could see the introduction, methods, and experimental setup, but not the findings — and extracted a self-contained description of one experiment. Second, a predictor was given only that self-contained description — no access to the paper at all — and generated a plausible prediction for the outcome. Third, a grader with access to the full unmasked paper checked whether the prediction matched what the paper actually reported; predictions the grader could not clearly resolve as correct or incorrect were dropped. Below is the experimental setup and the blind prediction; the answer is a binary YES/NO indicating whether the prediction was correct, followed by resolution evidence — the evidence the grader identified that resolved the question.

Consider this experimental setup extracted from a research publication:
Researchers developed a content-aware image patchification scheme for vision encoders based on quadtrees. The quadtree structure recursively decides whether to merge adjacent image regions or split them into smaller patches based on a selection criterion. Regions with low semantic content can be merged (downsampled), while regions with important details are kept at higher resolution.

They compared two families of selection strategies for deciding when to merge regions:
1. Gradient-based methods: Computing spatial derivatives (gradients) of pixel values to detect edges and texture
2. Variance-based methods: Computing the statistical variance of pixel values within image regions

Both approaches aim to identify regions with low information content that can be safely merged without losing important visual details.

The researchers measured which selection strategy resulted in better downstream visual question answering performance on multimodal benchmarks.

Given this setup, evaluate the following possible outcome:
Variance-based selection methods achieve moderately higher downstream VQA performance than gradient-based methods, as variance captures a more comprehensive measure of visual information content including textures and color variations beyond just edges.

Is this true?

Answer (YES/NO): NO